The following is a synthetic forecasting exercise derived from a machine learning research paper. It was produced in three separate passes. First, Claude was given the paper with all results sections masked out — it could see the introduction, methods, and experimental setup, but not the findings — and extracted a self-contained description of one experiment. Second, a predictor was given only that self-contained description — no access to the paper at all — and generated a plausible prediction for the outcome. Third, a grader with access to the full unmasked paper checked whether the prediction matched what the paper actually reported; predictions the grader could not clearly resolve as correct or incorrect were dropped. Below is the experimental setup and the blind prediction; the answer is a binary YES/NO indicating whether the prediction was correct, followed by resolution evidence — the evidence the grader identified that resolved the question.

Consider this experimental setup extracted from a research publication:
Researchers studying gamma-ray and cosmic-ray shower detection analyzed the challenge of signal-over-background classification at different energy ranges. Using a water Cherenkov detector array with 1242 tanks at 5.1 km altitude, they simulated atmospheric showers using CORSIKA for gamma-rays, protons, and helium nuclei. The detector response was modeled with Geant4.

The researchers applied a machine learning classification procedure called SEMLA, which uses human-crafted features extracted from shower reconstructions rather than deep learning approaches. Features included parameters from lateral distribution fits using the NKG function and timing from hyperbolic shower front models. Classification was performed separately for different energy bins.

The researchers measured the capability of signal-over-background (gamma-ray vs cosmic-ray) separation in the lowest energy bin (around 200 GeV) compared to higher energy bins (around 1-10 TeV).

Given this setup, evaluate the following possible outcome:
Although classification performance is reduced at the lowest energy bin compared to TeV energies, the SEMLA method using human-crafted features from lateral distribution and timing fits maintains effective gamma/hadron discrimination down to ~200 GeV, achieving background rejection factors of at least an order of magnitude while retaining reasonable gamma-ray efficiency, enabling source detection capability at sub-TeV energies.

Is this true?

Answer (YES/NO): NO